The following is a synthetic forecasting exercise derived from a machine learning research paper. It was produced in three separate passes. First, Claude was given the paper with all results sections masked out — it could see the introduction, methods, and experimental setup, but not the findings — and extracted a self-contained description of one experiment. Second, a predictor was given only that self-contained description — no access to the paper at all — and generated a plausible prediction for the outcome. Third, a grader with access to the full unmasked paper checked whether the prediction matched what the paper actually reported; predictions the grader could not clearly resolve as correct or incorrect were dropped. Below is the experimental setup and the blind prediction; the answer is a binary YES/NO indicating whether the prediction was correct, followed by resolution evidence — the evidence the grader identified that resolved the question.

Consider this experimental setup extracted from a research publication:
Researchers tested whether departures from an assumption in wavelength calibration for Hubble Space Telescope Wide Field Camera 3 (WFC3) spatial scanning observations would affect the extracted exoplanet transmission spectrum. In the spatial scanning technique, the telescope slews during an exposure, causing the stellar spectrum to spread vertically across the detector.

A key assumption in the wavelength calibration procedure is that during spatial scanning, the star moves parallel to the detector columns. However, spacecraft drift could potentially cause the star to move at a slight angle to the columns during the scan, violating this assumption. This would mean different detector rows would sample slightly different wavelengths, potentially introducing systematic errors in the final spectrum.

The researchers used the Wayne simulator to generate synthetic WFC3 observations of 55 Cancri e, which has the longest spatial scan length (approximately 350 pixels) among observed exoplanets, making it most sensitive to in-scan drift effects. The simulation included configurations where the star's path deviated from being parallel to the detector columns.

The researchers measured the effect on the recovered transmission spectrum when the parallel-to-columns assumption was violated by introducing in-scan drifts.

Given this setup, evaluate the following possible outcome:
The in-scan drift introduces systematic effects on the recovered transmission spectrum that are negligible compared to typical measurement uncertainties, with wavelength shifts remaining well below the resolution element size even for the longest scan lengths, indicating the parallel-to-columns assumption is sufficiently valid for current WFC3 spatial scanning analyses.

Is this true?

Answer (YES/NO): NO